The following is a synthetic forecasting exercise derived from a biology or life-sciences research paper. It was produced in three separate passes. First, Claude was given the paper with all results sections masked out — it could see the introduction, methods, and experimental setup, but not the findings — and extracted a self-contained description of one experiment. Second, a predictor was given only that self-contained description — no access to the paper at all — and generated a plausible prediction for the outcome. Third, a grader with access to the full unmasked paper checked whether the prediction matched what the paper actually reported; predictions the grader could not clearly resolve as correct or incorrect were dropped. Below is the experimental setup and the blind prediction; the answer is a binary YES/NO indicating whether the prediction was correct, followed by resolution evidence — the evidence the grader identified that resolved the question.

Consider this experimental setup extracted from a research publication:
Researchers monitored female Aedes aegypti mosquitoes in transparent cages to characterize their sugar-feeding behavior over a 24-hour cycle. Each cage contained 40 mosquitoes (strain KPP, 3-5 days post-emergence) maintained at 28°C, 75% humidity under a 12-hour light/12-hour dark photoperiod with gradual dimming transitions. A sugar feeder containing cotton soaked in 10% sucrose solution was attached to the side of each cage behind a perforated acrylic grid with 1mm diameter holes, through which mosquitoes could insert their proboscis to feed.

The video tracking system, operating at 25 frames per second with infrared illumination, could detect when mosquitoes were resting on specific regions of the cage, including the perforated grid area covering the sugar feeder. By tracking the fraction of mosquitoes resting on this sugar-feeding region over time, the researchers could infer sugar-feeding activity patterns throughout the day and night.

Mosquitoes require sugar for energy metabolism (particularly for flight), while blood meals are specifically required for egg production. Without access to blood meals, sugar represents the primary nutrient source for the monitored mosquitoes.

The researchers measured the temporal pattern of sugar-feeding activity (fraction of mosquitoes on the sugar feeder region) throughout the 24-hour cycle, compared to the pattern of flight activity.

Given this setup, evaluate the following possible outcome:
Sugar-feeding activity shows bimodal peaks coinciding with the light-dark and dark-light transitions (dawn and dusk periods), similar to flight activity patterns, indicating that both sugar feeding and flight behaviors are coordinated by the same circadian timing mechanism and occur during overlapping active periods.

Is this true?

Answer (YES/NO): NO